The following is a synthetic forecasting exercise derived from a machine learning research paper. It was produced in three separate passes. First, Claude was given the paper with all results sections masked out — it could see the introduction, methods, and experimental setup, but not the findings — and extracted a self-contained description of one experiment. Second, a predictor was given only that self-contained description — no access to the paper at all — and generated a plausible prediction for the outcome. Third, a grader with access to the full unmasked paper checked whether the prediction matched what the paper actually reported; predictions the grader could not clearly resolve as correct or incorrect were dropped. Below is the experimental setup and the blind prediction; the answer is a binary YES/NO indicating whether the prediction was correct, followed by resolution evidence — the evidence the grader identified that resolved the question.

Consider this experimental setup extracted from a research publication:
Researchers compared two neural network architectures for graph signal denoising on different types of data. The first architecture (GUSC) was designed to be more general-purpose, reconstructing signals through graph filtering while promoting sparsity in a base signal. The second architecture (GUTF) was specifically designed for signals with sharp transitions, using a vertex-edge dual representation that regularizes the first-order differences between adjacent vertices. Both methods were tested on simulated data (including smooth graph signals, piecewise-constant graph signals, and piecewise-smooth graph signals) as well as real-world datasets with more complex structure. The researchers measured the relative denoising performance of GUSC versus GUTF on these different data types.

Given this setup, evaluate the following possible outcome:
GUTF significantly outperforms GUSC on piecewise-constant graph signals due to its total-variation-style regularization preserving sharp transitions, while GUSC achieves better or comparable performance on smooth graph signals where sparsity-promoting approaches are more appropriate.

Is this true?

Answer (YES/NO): NO